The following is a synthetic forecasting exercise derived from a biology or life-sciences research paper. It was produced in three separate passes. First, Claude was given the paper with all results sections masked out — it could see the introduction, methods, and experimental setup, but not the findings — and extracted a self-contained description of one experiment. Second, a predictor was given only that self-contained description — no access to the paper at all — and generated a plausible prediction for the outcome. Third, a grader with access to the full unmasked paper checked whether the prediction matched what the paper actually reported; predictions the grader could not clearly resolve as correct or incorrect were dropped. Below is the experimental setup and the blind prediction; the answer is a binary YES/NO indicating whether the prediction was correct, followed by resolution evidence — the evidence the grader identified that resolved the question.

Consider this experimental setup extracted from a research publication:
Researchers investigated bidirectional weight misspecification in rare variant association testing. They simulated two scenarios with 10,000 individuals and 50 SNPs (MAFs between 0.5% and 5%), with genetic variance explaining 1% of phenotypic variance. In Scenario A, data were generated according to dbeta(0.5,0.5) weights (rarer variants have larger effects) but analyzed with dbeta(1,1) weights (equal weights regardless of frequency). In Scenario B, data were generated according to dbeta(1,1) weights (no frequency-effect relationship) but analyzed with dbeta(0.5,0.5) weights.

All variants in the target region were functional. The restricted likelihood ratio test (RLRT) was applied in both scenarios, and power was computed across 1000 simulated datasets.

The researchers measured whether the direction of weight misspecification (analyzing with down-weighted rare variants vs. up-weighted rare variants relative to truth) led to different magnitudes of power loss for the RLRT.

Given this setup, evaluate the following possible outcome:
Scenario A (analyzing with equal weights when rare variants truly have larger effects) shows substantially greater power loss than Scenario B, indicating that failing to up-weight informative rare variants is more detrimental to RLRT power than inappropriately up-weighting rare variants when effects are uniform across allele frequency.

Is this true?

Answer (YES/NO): NO